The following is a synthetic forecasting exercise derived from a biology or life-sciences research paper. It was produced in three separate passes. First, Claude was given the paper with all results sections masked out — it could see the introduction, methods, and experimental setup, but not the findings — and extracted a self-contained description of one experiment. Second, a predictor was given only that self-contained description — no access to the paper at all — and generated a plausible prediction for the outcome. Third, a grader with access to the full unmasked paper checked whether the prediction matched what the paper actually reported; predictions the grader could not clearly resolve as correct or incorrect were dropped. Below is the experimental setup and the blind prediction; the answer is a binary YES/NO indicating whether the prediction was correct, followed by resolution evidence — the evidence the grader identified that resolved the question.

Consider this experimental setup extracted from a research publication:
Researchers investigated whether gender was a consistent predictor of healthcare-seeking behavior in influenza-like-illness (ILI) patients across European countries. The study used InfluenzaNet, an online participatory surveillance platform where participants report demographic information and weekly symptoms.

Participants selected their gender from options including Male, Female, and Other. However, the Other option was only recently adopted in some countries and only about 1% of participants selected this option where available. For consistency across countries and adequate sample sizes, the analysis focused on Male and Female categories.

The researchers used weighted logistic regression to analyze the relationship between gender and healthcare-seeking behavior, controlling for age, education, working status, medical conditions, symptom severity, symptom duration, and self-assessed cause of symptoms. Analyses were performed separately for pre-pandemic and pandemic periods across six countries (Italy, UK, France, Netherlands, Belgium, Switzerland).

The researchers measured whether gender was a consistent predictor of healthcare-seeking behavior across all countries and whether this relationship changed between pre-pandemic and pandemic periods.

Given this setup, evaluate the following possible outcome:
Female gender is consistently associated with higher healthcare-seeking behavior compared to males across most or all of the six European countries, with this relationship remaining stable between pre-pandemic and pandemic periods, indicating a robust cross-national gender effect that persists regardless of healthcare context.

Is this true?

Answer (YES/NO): NO